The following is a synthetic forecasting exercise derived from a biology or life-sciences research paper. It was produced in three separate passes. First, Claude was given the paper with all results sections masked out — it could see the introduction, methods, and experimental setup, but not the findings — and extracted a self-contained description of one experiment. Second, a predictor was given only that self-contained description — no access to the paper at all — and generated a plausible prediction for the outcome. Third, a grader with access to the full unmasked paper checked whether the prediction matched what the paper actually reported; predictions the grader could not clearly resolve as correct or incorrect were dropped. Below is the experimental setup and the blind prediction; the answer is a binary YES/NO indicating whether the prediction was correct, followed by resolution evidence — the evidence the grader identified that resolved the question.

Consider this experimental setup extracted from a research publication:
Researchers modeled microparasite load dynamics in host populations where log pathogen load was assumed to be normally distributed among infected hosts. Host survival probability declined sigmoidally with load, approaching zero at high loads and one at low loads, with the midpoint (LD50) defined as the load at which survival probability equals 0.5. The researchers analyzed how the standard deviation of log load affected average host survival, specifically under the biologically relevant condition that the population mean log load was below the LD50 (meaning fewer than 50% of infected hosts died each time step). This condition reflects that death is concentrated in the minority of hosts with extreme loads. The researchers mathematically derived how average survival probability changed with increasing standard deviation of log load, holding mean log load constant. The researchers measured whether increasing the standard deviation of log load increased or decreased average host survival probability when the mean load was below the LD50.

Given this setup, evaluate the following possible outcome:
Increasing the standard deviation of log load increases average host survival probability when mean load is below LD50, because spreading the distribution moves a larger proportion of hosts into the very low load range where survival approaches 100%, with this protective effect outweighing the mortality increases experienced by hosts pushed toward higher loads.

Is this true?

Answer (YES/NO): NO